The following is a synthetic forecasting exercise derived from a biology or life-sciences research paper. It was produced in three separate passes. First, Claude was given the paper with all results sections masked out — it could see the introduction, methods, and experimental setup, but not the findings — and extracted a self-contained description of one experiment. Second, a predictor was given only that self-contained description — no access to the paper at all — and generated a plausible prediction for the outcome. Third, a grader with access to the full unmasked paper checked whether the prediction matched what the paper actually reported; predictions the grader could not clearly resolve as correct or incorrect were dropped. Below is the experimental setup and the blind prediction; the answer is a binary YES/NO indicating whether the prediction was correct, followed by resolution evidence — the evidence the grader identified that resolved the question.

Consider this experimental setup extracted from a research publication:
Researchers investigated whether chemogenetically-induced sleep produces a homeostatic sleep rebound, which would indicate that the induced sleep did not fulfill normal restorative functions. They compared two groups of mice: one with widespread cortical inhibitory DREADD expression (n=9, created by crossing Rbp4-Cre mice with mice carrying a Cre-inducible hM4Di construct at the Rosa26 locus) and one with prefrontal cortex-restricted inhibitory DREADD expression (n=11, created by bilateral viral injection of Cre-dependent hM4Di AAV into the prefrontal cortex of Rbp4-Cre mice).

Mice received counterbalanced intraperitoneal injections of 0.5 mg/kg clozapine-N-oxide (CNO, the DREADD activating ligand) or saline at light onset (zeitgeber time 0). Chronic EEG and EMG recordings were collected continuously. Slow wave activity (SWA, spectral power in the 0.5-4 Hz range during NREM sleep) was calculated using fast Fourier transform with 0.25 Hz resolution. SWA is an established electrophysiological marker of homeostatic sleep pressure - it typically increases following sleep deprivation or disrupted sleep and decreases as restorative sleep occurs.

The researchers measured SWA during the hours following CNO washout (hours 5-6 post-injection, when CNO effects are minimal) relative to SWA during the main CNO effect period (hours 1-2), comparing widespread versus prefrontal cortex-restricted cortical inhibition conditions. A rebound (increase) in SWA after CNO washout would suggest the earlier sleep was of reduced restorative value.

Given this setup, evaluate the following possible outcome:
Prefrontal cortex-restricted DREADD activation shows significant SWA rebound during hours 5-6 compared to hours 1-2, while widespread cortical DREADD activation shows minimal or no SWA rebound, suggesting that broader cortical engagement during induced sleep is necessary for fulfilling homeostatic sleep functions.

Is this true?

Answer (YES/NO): NO